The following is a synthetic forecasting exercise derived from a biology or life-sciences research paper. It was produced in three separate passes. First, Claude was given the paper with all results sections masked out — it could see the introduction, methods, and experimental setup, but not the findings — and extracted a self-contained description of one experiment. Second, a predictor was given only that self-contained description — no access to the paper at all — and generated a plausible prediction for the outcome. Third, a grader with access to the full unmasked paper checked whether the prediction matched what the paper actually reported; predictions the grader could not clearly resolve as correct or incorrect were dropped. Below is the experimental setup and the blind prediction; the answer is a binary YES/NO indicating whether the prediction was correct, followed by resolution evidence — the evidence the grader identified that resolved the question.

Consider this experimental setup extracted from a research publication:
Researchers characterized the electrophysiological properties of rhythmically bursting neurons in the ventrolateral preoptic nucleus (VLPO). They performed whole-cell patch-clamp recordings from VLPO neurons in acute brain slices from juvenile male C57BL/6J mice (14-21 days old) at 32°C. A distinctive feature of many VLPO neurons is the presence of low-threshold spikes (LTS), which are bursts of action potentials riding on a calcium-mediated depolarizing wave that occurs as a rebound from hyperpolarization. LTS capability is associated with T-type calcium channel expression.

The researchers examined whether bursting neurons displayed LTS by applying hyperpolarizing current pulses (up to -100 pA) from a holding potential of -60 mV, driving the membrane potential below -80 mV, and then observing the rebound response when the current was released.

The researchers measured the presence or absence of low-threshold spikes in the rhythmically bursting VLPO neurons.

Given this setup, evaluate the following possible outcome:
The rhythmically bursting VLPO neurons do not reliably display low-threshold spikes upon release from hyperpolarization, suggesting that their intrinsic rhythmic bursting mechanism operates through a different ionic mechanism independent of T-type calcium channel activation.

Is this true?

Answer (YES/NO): NO